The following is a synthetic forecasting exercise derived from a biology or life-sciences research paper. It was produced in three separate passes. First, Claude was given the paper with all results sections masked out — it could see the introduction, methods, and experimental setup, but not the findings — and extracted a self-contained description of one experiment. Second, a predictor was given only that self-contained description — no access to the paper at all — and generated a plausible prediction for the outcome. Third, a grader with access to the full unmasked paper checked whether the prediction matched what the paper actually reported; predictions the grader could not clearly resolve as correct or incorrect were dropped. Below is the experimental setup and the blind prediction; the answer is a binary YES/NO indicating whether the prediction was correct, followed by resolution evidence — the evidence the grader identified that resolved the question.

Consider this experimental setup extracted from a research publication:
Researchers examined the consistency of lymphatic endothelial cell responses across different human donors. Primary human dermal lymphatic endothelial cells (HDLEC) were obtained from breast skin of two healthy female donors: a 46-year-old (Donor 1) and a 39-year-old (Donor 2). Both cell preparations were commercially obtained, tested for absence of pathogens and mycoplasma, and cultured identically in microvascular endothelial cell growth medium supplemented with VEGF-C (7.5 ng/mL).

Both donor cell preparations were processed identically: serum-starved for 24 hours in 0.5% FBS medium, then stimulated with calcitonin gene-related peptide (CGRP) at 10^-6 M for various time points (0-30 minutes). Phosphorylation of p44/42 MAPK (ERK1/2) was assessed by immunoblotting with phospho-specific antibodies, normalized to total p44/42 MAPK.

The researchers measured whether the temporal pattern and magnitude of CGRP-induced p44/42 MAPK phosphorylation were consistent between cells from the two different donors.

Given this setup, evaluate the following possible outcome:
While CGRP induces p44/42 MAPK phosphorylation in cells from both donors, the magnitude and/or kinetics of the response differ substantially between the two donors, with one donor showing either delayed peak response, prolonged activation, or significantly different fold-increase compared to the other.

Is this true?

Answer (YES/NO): NO